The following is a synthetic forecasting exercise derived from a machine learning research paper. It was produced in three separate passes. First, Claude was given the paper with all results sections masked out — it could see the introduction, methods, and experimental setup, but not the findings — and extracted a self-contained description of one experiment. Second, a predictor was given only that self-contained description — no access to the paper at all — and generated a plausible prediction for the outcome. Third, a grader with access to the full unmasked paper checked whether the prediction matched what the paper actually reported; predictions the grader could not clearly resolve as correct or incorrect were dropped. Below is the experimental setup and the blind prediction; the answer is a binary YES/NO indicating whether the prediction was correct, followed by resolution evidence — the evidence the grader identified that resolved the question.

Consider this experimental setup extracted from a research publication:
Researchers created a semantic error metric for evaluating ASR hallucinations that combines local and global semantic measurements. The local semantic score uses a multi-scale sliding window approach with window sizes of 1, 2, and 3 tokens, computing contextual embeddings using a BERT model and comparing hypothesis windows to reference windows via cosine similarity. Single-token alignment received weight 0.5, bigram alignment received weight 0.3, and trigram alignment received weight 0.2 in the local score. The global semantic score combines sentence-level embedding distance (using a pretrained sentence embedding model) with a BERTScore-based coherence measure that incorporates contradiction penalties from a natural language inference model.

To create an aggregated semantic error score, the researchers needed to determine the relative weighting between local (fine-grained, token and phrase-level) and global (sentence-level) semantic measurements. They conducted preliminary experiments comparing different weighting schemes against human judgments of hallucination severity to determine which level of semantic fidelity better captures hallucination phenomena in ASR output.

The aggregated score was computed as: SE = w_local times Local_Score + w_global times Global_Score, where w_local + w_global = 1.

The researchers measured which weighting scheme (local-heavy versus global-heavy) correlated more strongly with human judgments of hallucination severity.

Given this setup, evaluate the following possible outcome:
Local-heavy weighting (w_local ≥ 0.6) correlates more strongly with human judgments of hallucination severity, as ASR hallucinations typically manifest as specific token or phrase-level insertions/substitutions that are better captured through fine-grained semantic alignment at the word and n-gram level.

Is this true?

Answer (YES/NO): NO